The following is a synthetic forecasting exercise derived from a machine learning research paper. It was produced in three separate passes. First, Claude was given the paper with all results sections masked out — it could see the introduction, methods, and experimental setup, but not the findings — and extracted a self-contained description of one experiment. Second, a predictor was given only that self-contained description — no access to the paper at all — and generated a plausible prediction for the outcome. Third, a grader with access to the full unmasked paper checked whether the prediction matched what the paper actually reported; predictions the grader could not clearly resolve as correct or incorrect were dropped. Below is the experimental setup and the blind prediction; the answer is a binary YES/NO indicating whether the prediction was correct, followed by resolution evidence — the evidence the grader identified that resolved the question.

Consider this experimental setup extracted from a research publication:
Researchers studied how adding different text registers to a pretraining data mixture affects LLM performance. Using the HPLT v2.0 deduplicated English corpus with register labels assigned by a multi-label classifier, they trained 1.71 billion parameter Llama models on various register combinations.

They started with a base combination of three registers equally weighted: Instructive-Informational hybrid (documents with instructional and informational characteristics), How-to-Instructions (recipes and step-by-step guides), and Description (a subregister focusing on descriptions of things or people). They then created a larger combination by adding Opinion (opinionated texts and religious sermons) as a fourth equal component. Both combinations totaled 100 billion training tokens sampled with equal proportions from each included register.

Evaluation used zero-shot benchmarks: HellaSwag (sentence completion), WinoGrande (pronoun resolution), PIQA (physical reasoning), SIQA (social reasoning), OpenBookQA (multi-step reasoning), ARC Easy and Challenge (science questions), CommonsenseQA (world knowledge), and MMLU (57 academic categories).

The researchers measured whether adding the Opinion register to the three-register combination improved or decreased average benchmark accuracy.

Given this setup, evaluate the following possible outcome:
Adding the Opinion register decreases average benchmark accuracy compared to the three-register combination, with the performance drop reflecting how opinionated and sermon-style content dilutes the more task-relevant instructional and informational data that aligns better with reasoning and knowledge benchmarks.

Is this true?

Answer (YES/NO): NO